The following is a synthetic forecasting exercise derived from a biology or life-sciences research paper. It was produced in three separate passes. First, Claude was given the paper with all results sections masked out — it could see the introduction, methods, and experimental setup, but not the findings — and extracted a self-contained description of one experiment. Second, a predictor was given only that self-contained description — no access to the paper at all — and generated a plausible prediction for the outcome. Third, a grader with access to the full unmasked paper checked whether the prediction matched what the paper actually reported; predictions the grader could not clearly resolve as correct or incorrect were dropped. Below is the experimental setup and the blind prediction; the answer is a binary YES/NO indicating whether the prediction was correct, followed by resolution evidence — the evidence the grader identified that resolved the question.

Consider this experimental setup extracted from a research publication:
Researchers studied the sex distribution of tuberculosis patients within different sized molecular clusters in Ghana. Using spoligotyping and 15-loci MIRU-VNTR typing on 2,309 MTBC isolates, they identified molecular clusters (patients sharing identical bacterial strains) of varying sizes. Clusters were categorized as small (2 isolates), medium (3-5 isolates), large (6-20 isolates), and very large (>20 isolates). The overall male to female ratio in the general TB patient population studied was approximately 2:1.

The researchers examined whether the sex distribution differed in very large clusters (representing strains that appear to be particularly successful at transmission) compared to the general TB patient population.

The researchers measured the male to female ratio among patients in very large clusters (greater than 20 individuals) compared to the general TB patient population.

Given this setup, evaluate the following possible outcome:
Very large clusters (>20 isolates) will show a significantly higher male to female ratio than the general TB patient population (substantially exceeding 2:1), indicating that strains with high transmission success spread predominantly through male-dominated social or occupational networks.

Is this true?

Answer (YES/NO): YES